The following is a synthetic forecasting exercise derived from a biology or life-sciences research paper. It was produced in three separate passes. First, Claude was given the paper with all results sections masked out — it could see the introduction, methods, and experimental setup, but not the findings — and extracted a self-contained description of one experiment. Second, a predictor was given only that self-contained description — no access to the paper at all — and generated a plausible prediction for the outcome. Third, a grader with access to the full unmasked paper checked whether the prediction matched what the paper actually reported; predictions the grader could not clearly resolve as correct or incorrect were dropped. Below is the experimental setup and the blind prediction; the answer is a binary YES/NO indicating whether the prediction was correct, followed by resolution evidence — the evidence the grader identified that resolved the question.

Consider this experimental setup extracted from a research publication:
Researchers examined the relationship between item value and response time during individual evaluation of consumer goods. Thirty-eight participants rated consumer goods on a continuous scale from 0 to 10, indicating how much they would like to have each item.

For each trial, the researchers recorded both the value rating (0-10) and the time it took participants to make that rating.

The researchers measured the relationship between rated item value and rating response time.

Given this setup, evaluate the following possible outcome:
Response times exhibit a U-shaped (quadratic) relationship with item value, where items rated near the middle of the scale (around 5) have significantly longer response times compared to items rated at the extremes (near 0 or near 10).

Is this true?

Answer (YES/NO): YES